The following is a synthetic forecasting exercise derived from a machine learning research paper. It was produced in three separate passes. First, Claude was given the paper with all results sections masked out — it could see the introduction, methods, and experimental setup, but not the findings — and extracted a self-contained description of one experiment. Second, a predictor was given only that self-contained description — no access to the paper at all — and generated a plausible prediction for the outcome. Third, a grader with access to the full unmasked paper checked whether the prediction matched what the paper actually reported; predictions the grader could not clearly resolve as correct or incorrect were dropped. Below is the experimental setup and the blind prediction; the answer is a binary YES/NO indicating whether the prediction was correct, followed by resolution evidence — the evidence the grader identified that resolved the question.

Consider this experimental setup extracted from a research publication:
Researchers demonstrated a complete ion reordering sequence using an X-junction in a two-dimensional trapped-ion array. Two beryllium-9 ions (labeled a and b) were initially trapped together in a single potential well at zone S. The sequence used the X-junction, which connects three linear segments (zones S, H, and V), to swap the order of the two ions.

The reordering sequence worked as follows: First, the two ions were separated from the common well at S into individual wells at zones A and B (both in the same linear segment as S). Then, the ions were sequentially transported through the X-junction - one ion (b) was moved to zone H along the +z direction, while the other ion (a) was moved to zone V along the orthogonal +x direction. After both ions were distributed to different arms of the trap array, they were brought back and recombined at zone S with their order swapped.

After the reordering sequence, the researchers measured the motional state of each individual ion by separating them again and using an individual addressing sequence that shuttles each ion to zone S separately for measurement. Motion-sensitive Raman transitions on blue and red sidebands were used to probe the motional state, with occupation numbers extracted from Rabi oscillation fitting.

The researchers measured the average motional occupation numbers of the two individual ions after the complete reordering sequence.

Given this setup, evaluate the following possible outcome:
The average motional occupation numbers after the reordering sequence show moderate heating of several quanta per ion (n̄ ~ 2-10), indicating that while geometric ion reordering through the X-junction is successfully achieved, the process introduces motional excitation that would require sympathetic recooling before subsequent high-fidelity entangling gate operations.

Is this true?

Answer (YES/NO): NO